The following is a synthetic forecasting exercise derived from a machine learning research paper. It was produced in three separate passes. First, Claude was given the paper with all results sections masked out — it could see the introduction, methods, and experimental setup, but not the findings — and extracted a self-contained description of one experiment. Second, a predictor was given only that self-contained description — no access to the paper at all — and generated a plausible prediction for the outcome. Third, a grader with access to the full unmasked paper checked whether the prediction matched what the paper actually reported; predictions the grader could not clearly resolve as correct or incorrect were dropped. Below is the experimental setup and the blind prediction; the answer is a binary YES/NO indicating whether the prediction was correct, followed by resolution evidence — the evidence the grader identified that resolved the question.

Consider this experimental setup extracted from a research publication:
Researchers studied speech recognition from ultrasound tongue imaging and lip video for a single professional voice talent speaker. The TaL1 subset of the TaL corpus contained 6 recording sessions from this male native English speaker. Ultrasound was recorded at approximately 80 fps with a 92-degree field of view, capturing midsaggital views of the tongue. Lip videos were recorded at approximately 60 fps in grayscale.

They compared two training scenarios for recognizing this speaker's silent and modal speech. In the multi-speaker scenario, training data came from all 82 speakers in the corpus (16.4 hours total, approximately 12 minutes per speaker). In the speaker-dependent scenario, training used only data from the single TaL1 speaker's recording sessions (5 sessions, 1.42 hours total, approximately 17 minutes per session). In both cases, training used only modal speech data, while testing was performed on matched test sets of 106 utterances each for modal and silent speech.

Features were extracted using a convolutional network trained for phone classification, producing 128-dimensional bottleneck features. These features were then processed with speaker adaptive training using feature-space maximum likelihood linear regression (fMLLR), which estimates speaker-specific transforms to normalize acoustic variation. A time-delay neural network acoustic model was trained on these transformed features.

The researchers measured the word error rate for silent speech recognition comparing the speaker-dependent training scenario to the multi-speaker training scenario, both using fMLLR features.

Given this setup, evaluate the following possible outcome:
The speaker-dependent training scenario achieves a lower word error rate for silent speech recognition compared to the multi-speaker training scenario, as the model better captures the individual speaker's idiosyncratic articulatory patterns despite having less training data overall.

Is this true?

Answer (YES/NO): YES